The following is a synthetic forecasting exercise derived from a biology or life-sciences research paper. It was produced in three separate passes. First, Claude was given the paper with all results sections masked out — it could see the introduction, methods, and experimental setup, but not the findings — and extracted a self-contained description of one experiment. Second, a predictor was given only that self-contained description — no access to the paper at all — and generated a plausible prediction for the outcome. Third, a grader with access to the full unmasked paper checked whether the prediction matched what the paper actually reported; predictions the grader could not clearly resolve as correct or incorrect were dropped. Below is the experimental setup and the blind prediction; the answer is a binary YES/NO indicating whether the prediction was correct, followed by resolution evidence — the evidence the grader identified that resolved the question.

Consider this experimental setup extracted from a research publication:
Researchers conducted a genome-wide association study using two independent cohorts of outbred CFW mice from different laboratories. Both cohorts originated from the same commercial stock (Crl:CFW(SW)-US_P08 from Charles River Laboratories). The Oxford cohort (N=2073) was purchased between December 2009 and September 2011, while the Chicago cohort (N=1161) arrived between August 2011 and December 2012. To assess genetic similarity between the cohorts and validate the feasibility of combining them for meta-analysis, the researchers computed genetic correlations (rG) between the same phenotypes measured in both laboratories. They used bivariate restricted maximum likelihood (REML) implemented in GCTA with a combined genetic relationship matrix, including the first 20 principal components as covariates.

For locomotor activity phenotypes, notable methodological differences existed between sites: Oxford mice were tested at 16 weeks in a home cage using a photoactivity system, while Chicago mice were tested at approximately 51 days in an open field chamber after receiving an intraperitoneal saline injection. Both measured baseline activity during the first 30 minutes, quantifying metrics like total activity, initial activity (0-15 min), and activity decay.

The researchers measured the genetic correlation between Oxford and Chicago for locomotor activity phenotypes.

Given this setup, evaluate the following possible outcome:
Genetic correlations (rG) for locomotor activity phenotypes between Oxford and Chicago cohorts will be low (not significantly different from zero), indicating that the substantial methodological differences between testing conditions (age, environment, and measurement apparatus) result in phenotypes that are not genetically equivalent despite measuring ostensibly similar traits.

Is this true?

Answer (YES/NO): NO